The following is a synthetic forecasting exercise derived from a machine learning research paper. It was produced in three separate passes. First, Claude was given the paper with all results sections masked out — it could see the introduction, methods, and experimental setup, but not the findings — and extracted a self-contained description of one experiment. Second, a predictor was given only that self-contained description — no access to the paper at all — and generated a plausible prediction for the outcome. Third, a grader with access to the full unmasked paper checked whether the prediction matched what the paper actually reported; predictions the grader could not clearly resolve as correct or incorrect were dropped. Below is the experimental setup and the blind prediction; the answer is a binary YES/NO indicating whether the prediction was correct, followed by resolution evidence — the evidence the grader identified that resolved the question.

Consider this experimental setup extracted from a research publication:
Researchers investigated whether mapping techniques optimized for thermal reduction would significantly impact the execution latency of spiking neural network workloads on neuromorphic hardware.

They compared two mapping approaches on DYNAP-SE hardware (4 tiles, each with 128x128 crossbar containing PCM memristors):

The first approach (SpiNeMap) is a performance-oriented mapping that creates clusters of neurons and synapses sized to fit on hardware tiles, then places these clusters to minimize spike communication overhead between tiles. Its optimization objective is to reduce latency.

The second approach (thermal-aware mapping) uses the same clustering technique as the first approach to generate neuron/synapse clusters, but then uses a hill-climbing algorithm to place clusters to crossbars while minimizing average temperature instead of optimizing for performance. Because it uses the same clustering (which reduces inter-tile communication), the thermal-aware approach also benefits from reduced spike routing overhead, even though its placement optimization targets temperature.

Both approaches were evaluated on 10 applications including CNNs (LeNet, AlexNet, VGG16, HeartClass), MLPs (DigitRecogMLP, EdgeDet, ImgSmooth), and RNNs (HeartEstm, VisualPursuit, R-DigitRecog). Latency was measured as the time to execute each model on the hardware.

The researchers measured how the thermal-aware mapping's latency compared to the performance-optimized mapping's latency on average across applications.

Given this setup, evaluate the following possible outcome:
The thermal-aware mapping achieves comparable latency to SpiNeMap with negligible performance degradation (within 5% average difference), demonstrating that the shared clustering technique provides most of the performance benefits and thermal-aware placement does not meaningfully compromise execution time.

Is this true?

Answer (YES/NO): YES